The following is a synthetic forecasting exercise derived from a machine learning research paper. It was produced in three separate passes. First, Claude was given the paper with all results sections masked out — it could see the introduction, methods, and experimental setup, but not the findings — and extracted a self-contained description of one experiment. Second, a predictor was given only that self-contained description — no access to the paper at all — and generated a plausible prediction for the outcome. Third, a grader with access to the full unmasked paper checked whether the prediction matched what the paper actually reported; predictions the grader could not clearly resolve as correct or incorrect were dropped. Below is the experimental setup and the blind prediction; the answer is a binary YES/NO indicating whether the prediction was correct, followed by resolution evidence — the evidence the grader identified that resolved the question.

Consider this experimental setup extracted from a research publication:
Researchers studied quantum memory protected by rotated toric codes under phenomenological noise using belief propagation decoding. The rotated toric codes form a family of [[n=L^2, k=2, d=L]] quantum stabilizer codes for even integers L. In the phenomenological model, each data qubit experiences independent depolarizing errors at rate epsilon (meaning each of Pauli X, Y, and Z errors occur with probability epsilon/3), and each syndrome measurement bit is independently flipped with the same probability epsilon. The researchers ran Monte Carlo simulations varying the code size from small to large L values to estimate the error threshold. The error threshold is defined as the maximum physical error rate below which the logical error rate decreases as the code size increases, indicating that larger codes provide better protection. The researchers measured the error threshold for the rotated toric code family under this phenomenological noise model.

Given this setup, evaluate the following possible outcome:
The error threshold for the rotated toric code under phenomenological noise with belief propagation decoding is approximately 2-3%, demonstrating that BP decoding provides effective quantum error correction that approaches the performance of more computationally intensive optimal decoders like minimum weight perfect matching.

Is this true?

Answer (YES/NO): NO